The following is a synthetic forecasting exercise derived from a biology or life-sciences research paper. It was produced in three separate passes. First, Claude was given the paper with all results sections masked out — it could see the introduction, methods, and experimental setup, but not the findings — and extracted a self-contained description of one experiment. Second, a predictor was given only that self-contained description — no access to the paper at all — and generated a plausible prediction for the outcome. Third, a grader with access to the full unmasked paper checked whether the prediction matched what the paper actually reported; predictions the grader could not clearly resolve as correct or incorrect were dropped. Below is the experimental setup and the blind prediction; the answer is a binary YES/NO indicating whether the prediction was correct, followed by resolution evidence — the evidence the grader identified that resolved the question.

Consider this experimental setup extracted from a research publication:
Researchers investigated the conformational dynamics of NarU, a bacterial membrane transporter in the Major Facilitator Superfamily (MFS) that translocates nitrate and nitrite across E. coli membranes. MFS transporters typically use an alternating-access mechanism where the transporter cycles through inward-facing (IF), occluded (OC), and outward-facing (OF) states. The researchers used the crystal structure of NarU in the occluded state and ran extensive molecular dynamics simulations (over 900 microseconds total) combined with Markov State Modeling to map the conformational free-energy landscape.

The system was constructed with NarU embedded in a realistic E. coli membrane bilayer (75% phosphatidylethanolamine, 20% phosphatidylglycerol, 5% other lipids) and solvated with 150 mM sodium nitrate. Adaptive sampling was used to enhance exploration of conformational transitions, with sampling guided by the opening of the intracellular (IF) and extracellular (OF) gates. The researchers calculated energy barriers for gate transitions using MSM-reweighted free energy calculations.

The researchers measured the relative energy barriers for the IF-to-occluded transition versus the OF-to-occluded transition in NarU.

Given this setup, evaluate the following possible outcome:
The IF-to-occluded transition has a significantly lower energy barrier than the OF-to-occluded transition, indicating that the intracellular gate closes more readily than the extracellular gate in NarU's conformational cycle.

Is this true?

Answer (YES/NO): YES